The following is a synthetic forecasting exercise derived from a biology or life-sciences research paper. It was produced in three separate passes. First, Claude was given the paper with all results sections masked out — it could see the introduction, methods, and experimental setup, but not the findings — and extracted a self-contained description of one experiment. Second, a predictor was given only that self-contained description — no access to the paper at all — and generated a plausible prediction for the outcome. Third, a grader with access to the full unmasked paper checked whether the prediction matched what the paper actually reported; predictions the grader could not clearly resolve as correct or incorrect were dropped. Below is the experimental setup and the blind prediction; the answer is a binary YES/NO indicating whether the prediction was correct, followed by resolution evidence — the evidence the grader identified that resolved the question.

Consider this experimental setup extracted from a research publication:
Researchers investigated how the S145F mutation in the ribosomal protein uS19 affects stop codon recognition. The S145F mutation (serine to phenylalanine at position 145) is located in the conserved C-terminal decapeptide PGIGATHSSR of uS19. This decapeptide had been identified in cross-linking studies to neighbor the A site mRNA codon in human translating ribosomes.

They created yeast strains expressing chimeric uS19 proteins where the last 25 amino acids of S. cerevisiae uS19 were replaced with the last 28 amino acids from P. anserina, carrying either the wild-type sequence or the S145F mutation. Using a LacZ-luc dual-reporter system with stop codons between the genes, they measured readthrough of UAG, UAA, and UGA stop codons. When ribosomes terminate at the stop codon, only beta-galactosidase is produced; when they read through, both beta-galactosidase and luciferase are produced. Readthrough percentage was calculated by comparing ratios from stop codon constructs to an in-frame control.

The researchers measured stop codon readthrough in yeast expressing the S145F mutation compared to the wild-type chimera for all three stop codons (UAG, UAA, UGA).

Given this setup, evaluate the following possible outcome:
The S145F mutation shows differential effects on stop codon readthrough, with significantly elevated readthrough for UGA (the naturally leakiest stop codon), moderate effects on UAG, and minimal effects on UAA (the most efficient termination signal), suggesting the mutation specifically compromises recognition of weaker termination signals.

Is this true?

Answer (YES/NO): NO